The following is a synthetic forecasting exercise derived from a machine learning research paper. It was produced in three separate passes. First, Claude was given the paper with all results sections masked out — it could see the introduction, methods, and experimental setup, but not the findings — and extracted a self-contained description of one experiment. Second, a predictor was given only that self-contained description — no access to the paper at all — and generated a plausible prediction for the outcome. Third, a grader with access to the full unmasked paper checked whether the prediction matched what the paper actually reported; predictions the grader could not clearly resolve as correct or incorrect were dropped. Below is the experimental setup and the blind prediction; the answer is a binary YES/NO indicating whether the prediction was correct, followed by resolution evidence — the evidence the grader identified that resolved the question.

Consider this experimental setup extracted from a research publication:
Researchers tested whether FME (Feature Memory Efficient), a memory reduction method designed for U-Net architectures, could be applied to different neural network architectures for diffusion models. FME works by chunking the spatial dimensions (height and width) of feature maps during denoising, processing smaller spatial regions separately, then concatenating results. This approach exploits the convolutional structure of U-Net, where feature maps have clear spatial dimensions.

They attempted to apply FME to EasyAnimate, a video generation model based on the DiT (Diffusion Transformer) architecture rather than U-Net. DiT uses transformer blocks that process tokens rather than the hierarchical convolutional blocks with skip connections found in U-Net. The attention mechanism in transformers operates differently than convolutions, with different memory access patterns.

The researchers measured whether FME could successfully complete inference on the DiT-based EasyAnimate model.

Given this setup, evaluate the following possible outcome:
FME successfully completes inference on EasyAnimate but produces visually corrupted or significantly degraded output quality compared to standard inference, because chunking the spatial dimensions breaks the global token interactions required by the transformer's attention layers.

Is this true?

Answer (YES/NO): NO